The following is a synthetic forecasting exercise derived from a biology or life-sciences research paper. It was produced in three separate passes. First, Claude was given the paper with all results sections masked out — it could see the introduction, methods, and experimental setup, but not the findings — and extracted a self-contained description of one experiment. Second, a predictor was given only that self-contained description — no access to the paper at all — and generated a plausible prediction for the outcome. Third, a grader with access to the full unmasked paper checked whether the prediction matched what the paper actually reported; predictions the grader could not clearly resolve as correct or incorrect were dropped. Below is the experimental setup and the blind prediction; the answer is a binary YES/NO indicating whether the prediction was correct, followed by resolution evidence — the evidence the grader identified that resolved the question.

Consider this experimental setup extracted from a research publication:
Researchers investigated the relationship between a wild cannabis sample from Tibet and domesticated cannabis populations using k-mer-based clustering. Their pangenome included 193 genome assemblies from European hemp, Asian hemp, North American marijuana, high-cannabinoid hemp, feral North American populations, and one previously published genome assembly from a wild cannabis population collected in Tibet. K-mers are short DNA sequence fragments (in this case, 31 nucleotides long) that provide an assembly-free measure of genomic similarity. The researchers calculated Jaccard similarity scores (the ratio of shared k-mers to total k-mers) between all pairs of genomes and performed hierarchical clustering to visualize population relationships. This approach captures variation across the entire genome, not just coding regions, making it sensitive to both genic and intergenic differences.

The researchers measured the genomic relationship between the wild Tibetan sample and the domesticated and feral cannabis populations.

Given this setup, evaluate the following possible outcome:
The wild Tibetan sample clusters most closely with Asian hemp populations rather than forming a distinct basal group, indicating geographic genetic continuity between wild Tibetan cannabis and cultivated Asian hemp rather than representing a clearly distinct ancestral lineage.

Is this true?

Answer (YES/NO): NO